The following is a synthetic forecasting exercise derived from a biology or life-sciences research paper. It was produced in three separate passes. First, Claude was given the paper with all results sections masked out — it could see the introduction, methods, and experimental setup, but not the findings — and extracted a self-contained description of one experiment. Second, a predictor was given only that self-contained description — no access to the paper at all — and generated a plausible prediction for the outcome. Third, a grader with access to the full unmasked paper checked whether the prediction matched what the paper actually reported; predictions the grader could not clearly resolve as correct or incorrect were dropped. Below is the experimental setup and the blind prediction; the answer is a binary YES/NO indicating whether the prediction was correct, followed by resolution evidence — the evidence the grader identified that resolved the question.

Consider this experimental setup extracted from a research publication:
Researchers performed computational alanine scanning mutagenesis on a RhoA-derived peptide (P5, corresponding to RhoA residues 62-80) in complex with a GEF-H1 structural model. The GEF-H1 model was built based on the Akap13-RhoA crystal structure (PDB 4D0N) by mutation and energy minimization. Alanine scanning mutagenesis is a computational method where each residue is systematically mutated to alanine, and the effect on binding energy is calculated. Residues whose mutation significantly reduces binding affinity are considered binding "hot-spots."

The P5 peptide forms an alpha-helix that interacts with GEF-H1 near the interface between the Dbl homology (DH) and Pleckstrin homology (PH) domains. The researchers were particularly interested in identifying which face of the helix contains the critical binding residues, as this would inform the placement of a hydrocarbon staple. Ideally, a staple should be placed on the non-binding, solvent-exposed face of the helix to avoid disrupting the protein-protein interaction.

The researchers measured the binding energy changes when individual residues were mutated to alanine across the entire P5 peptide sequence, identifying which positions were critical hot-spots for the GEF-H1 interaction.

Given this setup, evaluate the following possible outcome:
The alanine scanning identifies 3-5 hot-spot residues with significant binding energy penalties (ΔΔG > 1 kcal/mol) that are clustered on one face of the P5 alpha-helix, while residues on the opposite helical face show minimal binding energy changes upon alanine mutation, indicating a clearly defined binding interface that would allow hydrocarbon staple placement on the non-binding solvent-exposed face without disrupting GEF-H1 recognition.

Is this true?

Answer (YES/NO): YES